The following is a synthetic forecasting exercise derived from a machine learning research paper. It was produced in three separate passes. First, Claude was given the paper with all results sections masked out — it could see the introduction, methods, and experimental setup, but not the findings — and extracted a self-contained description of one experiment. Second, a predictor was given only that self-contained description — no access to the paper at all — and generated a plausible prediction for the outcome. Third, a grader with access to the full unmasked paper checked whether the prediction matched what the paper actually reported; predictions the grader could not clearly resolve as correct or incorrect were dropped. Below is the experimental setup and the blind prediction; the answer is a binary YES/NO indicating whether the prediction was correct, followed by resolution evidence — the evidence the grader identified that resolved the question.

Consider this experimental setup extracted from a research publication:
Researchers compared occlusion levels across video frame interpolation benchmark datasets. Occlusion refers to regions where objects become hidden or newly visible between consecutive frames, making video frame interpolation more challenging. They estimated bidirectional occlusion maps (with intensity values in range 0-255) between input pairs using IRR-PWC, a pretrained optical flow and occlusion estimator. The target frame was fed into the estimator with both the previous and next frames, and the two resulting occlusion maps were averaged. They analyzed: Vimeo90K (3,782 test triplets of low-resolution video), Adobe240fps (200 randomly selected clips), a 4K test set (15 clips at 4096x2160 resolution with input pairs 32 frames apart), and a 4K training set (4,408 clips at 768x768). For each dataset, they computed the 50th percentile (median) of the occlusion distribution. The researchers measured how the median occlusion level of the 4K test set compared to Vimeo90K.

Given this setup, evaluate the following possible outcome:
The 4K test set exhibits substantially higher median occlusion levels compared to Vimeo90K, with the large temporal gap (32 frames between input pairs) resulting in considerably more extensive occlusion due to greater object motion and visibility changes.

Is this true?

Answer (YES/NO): NO